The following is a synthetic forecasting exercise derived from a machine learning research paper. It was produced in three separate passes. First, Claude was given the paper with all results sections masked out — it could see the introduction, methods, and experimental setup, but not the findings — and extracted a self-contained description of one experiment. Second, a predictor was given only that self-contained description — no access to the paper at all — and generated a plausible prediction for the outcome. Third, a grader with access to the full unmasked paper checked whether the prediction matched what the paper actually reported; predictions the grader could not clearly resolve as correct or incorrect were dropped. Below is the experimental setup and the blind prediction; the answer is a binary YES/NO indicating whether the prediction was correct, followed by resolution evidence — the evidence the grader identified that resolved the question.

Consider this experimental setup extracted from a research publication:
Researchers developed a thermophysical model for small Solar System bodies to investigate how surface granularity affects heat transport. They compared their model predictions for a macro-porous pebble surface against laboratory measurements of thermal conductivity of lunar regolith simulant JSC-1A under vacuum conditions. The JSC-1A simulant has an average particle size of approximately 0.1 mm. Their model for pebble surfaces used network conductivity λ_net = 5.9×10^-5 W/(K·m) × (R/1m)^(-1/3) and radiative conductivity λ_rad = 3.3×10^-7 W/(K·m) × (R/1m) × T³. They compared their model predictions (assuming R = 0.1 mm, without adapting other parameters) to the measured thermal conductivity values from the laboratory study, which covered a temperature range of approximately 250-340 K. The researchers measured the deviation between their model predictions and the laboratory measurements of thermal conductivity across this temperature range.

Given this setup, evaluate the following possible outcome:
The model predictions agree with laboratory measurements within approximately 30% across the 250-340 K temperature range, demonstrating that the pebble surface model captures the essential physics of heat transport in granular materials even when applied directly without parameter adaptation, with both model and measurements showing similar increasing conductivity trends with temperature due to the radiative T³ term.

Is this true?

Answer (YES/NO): NO